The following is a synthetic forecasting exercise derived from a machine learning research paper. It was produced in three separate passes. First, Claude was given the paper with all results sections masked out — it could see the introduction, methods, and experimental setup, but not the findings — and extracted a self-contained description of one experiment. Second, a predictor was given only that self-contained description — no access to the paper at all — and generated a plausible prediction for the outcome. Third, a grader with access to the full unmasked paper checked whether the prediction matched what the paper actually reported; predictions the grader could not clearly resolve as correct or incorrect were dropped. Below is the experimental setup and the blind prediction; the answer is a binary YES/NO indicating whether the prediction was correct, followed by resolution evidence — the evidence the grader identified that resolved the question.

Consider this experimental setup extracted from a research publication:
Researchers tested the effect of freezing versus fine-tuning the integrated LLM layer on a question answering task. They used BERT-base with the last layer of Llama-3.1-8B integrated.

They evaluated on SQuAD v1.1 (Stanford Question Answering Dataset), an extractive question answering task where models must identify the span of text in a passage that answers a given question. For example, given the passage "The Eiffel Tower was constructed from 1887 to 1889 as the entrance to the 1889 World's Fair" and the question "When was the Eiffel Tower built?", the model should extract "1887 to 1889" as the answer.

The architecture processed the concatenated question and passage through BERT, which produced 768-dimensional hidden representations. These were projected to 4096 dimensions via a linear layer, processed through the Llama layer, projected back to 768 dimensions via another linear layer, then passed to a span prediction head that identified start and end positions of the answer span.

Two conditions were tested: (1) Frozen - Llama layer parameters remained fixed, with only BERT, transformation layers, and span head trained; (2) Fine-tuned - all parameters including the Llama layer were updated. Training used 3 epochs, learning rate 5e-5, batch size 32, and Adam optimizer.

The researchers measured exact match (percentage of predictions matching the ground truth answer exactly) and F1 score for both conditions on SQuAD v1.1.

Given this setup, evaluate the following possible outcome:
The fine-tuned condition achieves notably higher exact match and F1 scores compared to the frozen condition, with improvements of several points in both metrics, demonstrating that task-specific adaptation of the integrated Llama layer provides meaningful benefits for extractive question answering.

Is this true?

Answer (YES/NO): NO